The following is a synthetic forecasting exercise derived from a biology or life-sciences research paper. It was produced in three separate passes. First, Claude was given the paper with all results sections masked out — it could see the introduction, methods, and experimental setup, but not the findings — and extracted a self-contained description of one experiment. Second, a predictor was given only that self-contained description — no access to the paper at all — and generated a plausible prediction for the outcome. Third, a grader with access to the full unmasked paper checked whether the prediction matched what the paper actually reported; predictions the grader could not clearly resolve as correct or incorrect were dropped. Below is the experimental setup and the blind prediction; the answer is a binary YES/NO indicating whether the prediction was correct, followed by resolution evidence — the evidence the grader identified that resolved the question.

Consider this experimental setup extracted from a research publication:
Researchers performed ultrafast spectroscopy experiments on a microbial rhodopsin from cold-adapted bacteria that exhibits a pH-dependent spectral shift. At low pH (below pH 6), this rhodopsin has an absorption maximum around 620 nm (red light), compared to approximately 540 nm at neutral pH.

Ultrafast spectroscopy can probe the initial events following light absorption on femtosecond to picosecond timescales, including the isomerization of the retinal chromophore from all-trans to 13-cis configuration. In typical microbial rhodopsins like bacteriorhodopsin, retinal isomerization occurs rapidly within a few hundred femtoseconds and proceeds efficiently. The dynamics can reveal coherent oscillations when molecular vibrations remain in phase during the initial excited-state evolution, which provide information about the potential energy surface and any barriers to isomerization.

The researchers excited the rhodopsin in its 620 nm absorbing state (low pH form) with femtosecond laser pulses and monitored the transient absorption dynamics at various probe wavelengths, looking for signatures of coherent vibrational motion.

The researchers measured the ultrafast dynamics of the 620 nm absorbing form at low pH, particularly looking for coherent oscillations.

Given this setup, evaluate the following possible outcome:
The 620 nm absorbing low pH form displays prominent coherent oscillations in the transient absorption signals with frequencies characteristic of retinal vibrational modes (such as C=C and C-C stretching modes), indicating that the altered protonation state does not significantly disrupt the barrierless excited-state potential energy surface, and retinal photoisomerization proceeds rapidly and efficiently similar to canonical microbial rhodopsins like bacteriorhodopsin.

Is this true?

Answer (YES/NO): NO